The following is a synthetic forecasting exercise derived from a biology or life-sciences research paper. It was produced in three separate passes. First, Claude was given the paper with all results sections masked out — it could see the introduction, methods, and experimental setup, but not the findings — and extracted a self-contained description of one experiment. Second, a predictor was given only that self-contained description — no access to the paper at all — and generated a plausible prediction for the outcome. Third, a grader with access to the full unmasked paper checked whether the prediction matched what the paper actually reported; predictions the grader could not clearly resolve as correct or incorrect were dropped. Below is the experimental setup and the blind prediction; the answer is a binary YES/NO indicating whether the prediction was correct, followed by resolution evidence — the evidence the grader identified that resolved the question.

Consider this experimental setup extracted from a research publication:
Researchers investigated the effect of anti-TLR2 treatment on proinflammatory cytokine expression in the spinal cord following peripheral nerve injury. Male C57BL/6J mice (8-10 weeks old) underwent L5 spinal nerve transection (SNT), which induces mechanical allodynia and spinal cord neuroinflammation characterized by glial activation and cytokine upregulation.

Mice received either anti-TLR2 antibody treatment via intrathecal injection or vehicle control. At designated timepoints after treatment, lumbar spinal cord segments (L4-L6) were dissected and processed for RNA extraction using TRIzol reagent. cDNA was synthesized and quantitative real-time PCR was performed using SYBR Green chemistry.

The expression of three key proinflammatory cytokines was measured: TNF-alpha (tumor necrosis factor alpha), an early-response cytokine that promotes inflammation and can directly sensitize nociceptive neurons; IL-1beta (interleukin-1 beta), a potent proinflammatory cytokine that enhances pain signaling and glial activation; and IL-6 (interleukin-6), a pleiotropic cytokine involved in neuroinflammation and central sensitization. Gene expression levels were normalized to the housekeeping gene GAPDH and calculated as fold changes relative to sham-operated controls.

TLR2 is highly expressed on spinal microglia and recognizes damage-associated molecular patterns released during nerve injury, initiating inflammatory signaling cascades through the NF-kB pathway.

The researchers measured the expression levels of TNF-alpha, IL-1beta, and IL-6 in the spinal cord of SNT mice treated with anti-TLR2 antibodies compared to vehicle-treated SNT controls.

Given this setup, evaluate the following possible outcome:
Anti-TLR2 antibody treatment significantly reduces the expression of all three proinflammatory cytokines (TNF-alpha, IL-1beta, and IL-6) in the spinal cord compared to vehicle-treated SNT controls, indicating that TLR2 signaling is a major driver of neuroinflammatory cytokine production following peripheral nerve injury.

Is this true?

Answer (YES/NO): YES